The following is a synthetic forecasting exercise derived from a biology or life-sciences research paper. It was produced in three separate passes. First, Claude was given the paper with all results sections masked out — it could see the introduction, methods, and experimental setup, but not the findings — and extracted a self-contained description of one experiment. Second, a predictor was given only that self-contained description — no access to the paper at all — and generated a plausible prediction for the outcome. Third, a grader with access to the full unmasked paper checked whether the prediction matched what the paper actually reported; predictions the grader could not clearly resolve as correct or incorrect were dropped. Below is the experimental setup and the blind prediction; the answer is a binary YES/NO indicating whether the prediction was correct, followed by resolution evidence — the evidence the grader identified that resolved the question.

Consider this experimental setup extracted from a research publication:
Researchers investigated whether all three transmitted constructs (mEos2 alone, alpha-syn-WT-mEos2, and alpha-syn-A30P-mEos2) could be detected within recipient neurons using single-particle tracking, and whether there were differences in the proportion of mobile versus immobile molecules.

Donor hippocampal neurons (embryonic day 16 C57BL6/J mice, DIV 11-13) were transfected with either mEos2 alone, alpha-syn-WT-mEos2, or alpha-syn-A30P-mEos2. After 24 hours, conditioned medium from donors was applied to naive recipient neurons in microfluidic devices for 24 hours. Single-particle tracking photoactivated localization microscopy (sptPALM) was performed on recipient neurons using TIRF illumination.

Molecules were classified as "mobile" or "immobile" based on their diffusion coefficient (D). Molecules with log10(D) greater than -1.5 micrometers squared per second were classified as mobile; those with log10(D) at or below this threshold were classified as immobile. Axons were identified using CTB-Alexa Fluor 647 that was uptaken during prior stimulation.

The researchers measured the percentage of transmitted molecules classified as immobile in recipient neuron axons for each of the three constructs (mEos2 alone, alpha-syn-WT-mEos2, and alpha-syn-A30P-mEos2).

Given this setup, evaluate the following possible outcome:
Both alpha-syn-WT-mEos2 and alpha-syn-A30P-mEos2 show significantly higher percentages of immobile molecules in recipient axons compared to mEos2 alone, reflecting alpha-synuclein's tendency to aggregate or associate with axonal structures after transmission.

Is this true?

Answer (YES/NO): NO